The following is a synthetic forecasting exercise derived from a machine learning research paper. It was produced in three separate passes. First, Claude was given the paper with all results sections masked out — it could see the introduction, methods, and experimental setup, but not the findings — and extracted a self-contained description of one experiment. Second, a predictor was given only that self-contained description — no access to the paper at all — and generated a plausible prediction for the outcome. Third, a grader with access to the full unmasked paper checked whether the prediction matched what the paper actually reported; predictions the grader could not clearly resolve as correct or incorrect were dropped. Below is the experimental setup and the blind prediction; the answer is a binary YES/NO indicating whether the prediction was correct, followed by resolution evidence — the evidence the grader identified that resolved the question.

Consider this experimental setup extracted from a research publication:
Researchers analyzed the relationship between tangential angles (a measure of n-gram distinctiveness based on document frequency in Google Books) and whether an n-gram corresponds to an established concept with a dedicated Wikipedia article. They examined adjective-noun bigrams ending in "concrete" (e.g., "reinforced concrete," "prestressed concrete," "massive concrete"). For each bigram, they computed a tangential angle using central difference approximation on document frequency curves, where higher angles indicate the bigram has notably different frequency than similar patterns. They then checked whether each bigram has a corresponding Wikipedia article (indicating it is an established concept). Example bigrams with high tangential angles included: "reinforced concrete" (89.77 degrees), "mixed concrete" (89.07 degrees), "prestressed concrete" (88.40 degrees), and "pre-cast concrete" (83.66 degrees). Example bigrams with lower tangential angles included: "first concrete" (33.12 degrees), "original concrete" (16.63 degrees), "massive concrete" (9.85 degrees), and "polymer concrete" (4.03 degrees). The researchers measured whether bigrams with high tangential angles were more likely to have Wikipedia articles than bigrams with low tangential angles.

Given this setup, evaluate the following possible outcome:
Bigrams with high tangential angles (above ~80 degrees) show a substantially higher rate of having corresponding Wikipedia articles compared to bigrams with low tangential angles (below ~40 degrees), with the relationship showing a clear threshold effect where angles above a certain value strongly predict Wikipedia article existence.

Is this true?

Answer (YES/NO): NO